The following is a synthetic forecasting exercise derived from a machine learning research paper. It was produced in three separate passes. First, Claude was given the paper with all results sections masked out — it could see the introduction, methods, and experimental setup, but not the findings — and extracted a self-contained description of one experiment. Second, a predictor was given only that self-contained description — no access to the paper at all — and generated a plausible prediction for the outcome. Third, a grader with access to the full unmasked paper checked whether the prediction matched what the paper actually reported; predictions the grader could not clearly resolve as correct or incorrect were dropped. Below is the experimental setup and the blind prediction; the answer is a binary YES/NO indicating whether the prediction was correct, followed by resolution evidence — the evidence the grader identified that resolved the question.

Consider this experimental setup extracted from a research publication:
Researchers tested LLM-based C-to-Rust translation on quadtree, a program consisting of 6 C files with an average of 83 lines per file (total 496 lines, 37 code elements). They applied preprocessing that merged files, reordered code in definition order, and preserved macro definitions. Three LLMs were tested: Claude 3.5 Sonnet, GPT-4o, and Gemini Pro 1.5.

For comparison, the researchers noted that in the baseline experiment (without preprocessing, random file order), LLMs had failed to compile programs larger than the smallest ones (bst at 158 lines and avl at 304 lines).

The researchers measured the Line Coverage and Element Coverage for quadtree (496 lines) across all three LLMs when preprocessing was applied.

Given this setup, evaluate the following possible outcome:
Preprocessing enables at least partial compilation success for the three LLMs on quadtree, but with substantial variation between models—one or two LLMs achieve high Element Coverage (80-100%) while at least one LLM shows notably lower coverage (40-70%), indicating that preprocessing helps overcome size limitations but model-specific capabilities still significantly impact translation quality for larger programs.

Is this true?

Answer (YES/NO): NO